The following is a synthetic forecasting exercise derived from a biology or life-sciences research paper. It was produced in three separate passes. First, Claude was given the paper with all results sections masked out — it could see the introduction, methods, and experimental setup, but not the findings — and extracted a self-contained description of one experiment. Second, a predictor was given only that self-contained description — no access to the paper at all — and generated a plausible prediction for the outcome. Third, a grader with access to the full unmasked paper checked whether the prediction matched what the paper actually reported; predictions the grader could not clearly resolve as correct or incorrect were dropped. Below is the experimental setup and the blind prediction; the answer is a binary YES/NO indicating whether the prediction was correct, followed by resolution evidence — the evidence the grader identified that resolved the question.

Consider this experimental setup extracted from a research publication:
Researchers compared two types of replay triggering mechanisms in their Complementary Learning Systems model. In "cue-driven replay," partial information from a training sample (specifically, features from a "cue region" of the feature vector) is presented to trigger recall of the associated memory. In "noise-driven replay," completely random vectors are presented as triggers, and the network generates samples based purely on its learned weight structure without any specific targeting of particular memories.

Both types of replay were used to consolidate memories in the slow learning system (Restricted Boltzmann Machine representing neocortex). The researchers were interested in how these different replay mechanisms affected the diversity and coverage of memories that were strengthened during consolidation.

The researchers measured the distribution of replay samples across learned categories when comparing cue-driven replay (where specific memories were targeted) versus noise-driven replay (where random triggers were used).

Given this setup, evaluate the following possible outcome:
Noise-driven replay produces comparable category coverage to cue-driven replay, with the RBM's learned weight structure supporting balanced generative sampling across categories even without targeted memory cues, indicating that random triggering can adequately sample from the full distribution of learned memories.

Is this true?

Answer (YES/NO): NO